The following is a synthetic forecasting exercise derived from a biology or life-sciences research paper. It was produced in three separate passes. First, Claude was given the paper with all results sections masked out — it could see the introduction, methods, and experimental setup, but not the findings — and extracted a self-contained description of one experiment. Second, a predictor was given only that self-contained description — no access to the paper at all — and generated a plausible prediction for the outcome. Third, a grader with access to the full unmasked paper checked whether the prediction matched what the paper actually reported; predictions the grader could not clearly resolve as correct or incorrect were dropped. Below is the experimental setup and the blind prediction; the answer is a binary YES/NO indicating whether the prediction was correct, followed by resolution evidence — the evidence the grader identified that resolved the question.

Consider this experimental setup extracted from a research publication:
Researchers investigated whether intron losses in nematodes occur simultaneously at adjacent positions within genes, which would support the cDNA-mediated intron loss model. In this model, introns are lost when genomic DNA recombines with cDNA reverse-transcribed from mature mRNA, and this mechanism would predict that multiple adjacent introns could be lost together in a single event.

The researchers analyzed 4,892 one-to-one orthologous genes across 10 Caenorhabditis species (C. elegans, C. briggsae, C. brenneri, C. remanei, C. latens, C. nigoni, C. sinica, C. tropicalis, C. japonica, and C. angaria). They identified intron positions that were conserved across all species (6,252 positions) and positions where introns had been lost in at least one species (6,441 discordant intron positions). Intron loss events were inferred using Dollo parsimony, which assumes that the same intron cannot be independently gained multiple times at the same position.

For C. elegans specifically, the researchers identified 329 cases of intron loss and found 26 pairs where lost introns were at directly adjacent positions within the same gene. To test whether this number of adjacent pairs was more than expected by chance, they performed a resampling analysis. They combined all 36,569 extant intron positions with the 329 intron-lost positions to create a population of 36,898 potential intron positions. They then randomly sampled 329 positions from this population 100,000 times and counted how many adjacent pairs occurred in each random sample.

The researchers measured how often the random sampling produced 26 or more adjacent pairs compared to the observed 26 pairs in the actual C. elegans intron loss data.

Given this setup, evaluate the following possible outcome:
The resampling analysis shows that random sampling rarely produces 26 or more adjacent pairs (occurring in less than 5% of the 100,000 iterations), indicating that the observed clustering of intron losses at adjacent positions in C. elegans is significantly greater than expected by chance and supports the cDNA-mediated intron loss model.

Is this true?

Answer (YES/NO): YES